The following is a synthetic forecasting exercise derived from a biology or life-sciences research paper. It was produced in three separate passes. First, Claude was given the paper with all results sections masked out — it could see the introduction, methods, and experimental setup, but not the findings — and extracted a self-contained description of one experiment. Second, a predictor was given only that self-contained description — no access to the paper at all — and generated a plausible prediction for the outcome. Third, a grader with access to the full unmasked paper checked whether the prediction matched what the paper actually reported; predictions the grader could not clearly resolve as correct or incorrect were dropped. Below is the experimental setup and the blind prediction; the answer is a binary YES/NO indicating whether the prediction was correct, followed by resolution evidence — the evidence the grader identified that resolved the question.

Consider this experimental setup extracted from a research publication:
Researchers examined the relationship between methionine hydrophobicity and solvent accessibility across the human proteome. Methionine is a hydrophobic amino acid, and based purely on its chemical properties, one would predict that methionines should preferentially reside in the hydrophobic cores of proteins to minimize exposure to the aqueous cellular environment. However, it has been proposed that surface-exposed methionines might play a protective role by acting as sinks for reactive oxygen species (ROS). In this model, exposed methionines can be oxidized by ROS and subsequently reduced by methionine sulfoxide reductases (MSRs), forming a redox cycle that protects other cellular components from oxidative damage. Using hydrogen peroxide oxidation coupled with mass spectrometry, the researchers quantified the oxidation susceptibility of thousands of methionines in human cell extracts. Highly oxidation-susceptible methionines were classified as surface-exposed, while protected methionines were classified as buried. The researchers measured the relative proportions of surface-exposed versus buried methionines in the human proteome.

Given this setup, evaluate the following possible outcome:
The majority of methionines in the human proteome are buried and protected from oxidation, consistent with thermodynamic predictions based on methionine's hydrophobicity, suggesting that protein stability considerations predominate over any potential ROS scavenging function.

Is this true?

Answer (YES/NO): NO